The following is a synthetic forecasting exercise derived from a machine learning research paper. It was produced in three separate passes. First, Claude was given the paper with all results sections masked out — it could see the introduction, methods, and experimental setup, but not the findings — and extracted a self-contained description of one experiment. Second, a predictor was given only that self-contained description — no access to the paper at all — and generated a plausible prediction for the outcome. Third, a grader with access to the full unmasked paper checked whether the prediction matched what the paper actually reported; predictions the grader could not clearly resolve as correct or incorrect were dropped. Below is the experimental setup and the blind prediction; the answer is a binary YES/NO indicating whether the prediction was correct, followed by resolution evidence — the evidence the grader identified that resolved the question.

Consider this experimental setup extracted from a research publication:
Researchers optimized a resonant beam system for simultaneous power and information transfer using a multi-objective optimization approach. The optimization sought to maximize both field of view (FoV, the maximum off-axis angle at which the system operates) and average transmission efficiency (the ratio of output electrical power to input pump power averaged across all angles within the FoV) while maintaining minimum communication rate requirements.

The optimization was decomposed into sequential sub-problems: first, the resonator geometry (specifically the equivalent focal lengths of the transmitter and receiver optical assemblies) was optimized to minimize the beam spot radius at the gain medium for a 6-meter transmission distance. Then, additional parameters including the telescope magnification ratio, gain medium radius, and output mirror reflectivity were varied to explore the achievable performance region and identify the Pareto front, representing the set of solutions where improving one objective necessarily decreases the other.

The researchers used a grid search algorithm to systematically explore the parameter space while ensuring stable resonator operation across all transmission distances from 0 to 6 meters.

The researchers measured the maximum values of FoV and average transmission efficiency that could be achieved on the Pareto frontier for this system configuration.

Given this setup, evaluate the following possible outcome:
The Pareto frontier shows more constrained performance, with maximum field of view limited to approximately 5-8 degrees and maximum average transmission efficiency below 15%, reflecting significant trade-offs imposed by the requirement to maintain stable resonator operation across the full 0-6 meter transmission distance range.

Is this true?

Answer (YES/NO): NO